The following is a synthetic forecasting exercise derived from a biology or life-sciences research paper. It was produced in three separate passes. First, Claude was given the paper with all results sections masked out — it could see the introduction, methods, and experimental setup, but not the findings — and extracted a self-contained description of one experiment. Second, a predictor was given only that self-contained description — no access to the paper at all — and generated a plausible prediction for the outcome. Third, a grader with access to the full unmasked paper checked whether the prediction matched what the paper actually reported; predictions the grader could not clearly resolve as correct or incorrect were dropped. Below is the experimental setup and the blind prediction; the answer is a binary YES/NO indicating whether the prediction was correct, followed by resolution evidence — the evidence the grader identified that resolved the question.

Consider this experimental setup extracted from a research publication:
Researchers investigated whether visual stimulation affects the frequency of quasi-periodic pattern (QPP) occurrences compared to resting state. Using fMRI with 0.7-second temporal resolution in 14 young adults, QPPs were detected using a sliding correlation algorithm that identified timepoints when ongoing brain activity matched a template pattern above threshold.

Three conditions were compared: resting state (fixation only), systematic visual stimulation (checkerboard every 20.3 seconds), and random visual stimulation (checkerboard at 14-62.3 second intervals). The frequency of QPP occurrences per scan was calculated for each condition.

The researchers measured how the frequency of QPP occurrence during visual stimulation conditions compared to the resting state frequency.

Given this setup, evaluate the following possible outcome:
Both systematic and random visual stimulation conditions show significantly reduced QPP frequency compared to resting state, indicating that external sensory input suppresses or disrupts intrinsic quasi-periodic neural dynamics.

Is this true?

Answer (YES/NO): NO